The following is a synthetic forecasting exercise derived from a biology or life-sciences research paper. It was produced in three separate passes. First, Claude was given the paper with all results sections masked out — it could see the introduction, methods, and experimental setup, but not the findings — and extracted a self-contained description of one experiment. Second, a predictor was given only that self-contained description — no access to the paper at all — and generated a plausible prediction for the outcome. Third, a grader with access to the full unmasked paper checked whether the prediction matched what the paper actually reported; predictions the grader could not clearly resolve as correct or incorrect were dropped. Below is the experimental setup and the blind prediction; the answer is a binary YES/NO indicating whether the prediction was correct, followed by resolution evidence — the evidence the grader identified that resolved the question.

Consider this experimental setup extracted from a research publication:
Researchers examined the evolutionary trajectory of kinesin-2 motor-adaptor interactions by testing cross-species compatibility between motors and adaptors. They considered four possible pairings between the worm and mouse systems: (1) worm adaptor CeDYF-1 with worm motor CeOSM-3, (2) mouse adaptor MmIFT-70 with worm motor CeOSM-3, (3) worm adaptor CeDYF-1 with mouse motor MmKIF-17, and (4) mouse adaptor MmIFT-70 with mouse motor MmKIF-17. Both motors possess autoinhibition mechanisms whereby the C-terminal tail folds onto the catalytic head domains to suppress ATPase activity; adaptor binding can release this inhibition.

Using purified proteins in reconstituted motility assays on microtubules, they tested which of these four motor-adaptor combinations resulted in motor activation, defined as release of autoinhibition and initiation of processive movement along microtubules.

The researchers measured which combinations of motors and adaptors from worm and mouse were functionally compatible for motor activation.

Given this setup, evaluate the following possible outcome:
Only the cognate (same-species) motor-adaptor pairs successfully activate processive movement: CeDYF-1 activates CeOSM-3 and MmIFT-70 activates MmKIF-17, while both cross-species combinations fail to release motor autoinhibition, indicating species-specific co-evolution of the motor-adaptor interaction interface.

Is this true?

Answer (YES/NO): NO